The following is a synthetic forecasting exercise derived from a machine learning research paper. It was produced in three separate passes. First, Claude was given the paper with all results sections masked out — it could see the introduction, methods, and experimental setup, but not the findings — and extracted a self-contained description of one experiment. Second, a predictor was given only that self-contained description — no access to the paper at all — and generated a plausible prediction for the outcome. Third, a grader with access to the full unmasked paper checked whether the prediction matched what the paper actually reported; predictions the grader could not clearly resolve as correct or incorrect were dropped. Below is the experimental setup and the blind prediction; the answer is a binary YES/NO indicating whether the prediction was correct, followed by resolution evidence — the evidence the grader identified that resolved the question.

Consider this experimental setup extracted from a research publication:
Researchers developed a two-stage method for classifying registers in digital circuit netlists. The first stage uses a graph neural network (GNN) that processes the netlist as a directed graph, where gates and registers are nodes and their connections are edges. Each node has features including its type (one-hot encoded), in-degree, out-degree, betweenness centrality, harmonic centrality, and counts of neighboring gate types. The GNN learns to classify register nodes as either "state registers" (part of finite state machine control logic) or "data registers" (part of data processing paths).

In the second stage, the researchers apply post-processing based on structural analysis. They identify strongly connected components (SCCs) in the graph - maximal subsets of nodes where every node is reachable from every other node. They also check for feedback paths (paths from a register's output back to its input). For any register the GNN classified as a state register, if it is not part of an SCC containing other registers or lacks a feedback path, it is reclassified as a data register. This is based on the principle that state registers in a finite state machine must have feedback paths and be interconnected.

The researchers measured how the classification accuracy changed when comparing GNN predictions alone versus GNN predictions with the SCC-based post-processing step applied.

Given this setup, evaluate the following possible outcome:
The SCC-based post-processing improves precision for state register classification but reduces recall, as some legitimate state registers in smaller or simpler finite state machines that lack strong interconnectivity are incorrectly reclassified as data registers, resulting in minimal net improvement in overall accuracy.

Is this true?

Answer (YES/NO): NO